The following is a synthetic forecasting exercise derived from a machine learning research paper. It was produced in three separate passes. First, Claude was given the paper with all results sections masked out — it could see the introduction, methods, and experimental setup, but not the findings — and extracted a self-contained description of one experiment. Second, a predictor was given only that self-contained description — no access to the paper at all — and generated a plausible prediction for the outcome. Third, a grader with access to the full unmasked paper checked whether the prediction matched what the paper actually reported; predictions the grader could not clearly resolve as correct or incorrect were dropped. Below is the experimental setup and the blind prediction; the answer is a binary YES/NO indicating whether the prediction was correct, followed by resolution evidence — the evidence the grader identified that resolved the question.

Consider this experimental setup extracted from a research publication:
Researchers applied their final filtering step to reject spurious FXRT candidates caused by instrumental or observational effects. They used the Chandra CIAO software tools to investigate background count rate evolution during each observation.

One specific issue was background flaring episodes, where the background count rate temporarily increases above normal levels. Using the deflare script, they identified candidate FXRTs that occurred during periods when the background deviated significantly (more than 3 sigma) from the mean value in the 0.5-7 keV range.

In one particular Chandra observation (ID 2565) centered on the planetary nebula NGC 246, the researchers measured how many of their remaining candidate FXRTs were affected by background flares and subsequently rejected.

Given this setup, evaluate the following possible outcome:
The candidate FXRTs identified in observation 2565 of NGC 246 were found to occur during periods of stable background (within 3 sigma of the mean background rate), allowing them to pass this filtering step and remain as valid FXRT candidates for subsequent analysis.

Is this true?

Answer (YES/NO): NO